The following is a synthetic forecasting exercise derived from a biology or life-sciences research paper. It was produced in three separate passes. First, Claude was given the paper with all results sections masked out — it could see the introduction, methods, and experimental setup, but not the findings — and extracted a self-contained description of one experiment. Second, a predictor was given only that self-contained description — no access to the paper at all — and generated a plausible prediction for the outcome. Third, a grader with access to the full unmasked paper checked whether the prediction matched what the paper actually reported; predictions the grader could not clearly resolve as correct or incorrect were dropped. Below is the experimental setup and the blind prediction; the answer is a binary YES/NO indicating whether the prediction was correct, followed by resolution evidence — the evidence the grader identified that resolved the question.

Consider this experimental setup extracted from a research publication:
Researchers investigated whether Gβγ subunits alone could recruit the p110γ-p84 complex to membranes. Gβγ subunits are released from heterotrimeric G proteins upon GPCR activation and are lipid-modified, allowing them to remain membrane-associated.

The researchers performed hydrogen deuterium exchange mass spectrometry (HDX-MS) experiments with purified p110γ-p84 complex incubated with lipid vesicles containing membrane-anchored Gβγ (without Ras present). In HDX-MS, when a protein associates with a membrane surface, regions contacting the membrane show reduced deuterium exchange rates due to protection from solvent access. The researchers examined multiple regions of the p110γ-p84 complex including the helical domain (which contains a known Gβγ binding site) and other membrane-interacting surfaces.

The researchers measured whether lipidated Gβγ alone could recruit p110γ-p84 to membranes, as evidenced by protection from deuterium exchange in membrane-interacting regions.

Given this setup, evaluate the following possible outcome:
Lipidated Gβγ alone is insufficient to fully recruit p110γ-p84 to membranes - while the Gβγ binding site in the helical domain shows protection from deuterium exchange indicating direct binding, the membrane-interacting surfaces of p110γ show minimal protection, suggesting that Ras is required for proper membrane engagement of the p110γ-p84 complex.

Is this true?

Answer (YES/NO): NO